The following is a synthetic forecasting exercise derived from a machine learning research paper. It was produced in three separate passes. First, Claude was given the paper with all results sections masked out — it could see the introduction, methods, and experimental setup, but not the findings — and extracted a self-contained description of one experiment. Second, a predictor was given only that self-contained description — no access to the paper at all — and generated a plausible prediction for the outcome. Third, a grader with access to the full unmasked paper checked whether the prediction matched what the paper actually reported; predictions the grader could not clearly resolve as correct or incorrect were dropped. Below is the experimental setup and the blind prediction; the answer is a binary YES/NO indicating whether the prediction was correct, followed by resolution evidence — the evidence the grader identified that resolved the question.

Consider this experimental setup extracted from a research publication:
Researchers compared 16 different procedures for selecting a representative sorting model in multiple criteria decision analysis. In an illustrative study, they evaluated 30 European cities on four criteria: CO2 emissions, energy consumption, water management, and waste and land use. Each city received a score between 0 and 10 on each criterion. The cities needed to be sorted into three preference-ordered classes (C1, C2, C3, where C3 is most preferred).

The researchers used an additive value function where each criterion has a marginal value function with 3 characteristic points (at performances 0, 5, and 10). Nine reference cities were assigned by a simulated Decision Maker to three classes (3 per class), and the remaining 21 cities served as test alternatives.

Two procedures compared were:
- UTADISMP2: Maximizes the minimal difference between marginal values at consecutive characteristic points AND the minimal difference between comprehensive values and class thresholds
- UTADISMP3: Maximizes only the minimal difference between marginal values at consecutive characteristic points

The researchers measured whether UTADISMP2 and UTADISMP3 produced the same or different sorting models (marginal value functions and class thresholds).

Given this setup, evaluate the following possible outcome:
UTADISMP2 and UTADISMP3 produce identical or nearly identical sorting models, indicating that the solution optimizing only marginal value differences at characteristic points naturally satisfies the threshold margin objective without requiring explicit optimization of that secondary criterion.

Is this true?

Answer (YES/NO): YES